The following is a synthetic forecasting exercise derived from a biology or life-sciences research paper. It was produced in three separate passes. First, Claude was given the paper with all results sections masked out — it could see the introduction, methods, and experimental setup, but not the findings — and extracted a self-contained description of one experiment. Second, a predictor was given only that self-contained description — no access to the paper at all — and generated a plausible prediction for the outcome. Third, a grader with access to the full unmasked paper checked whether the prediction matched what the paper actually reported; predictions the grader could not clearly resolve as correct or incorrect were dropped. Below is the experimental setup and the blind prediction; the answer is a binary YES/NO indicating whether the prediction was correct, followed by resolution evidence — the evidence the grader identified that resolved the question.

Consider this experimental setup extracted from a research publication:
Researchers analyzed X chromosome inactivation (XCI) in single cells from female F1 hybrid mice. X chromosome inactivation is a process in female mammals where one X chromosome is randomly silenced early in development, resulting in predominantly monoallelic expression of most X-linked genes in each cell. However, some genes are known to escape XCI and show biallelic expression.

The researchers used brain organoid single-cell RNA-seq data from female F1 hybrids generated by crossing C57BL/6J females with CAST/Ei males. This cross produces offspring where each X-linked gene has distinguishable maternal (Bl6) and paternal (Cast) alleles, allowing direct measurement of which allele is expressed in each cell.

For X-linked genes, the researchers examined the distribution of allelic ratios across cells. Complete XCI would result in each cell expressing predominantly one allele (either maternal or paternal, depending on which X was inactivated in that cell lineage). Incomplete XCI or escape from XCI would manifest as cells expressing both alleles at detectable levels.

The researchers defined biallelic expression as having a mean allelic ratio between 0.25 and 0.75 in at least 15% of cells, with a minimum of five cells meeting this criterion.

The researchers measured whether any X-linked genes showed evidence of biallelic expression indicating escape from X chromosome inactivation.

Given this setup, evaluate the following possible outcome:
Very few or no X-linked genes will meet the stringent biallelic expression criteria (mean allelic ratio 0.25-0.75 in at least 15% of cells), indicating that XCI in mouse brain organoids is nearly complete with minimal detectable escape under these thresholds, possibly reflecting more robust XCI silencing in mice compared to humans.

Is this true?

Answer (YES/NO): YES